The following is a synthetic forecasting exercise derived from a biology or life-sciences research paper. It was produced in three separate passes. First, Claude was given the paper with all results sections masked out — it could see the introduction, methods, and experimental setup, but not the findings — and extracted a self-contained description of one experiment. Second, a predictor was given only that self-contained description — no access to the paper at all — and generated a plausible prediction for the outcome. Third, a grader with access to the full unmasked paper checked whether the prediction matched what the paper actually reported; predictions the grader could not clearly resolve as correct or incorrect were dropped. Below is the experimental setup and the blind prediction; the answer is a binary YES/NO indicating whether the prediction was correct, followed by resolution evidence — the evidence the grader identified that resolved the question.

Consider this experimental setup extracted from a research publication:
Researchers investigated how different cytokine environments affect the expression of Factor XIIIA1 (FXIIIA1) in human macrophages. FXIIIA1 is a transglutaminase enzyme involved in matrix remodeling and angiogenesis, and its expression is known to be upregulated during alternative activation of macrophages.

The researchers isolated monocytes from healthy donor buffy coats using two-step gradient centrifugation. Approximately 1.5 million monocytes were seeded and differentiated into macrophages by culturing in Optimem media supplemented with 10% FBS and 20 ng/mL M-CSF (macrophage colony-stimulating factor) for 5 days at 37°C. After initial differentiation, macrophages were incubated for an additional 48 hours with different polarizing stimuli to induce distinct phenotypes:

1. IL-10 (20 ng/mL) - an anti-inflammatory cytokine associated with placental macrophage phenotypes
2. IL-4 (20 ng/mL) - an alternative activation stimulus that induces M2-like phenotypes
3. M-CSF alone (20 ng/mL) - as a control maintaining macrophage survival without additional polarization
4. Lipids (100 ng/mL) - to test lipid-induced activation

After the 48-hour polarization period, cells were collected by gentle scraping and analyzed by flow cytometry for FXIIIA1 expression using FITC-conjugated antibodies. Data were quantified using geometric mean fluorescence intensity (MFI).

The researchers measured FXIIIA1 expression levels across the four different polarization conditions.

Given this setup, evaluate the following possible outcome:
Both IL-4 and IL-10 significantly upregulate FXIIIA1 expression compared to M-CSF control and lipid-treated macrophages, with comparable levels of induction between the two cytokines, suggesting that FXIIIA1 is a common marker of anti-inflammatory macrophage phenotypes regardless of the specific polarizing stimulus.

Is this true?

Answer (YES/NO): NO